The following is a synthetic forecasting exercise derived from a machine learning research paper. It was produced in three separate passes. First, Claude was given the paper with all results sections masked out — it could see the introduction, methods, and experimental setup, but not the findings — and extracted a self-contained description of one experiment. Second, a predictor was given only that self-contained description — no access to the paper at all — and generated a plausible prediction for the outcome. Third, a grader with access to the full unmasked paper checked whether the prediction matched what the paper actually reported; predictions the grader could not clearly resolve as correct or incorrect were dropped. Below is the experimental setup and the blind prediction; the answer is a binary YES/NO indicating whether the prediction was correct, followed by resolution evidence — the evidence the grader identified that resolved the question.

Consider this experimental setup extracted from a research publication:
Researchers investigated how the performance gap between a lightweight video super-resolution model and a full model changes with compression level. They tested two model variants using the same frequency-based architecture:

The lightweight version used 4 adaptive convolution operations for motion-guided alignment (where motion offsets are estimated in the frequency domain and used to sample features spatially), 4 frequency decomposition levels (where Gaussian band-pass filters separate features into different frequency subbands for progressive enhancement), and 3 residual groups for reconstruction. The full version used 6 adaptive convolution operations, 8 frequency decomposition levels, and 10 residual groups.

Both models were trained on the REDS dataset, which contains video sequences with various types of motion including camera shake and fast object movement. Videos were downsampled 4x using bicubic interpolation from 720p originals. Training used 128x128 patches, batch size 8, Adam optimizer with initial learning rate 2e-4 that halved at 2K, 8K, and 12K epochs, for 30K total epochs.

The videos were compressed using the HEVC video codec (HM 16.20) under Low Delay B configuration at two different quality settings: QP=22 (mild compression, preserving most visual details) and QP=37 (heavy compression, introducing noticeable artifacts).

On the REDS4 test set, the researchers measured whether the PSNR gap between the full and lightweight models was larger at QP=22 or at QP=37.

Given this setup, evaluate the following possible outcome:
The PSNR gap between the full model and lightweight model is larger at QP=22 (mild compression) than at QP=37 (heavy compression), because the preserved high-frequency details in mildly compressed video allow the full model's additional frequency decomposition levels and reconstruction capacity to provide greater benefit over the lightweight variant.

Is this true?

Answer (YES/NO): NO